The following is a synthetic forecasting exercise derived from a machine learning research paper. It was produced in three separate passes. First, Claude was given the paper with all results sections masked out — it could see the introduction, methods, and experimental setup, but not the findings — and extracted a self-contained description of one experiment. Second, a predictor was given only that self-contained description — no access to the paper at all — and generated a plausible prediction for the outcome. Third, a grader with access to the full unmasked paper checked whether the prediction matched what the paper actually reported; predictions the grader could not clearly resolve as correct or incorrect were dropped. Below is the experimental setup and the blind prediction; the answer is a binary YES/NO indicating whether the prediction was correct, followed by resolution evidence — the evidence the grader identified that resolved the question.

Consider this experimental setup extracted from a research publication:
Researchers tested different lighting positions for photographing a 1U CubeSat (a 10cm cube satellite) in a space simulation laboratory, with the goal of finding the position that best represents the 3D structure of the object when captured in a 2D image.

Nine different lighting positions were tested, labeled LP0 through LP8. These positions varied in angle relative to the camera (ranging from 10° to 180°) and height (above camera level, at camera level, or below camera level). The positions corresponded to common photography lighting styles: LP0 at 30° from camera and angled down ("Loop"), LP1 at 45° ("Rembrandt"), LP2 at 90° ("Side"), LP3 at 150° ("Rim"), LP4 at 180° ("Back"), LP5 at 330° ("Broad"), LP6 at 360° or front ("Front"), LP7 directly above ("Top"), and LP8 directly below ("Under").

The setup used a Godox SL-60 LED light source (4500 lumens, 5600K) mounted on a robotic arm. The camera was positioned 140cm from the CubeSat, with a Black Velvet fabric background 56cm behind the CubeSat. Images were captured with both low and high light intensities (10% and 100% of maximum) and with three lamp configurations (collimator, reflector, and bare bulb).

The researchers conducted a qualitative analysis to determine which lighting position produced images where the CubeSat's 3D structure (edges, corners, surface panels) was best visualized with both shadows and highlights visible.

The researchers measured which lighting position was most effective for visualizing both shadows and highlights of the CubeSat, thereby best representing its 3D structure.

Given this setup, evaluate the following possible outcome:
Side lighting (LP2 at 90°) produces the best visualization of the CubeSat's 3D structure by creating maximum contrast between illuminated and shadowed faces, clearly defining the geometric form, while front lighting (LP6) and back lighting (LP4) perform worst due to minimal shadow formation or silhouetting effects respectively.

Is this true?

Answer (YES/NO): NO